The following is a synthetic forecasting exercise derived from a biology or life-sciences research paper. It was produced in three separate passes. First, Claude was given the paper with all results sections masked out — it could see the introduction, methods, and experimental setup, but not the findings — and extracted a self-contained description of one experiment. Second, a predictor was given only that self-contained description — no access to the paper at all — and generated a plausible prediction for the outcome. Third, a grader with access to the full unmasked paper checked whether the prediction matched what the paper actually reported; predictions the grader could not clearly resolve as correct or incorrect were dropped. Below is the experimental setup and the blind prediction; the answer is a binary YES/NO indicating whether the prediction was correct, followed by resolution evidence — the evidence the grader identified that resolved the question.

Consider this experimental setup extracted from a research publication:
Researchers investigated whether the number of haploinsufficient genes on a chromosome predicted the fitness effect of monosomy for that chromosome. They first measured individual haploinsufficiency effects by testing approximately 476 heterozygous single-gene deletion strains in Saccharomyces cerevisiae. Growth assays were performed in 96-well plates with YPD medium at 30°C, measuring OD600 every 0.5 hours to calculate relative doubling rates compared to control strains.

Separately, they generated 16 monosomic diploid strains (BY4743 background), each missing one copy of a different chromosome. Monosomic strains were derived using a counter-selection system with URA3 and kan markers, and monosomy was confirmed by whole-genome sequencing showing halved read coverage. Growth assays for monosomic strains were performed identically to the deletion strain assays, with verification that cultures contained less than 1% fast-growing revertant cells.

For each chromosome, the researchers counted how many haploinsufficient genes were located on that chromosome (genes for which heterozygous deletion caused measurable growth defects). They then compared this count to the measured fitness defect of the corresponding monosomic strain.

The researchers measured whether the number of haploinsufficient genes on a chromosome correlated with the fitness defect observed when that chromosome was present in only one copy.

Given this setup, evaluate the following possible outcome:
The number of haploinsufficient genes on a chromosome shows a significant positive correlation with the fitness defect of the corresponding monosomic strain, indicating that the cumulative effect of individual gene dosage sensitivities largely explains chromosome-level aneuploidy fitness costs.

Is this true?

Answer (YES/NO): NO